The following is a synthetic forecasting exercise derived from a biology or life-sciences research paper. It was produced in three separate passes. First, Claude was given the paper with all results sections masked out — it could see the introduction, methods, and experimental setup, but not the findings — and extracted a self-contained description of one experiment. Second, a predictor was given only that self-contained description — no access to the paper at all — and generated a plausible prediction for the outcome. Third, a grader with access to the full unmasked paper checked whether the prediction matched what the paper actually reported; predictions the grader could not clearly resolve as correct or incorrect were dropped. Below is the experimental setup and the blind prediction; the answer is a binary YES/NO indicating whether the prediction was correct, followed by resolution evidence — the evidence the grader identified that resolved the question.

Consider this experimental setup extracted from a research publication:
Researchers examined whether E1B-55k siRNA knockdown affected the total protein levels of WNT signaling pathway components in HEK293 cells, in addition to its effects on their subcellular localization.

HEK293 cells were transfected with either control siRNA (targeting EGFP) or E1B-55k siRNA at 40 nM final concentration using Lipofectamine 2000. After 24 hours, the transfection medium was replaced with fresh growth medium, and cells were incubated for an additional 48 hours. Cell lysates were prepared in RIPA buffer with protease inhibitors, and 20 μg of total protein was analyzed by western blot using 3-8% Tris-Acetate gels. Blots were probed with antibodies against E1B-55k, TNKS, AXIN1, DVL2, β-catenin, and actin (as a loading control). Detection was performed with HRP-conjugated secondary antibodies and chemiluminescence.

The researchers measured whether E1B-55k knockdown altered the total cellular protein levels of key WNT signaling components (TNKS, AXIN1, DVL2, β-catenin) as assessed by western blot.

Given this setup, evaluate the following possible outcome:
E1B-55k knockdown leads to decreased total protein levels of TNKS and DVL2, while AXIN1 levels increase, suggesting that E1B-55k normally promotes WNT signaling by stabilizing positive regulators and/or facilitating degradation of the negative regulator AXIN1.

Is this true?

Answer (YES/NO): NO